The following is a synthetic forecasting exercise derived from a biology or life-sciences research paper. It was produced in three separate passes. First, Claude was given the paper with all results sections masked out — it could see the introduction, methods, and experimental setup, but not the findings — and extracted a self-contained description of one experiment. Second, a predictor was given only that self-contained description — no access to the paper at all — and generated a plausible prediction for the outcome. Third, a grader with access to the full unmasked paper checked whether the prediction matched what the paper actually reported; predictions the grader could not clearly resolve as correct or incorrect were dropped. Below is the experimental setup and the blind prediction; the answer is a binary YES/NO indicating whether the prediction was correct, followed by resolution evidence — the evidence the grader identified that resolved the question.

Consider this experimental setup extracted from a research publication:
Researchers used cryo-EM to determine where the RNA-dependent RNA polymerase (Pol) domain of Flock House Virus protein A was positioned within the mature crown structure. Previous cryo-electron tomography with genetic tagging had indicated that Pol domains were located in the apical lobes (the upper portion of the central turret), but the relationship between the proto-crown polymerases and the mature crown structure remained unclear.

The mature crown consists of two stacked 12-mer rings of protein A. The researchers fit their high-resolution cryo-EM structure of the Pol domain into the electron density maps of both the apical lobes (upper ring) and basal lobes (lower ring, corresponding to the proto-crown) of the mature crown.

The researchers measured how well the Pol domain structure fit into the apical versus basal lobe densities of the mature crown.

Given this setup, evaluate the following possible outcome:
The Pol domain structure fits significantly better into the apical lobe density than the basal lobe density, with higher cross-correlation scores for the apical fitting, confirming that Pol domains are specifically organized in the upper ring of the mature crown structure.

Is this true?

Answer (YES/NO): NO